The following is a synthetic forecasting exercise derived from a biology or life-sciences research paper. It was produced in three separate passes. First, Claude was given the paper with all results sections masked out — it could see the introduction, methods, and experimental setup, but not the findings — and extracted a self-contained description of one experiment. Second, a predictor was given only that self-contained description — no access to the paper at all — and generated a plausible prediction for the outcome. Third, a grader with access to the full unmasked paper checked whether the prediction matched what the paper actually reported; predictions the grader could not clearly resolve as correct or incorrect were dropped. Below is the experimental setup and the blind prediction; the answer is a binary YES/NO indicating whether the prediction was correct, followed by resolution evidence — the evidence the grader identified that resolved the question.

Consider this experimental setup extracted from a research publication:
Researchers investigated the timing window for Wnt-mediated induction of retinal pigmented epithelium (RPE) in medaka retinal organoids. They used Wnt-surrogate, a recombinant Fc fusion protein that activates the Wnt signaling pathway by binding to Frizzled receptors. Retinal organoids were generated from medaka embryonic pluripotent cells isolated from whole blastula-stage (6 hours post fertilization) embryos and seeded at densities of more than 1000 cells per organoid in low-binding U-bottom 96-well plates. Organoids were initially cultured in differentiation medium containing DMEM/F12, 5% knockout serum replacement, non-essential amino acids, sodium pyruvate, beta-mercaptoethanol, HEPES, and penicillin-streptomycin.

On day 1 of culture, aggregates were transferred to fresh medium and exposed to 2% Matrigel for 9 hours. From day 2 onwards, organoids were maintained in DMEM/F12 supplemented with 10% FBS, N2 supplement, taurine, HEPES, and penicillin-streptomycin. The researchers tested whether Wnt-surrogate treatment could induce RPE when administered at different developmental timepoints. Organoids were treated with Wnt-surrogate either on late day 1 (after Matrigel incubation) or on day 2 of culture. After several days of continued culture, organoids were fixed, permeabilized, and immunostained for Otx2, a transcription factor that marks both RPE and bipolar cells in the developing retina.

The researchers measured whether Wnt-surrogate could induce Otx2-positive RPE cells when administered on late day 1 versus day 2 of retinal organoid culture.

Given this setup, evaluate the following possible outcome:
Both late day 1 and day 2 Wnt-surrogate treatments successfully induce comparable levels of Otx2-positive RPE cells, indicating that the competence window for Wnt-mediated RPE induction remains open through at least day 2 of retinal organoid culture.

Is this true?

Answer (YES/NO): NO